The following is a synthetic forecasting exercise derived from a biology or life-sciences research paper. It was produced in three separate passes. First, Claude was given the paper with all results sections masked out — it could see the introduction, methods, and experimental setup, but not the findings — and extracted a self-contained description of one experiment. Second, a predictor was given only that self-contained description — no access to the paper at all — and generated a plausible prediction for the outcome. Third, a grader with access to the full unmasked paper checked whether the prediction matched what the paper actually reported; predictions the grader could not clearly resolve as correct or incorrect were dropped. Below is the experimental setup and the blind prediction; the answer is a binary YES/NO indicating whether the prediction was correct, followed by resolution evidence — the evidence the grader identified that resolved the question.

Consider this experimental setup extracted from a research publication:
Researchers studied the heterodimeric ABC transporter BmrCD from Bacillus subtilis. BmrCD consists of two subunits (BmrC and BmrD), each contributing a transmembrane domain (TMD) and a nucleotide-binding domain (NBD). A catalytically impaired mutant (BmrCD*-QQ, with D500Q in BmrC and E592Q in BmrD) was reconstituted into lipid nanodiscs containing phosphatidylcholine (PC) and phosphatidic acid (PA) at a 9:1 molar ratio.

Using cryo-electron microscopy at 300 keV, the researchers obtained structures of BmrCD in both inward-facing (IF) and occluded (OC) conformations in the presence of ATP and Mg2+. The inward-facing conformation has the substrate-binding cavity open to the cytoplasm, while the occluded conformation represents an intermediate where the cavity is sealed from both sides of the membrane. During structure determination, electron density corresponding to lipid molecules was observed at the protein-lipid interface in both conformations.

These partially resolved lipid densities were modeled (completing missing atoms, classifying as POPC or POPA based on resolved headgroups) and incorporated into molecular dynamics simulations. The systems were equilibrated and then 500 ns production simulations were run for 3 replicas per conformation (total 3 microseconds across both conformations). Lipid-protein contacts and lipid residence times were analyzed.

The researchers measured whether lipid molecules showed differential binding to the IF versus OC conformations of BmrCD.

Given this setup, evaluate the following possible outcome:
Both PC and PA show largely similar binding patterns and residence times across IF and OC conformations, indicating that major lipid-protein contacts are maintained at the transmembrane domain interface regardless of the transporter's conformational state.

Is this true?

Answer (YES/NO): NO